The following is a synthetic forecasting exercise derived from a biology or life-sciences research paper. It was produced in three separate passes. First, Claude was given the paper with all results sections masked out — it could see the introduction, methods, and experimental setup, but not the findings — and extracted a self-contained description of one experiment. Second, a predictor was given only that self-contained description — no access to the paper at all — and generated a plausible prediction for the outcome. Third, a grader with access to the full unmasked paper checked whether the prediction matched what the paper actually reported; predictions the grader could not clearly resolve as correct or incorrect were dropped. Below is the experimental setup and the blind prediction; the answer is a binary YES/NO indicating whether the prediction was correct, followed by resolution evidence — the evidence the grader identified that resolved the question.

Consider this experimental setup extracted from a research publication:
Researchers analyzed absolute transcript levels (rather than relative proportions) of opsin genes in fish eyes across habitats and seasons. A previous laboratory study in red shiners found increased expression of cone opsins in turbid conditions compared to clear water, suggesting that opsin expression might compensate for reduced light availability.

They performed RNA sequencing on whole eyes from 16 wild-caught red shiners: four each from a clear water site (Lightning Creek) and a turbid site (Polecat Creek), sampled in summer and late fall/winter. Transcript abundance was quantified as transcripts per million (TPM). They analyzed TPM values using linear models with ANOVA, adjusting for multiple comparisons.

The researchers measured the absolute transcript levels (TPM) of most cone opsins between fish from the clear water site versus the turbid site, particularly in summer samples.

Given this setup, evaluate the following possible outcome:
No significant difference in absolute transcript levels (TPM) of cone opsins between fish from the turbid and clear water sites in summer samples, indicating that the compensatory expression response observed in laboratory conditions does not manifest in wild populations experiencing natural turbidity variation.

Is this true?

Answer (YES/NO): NO